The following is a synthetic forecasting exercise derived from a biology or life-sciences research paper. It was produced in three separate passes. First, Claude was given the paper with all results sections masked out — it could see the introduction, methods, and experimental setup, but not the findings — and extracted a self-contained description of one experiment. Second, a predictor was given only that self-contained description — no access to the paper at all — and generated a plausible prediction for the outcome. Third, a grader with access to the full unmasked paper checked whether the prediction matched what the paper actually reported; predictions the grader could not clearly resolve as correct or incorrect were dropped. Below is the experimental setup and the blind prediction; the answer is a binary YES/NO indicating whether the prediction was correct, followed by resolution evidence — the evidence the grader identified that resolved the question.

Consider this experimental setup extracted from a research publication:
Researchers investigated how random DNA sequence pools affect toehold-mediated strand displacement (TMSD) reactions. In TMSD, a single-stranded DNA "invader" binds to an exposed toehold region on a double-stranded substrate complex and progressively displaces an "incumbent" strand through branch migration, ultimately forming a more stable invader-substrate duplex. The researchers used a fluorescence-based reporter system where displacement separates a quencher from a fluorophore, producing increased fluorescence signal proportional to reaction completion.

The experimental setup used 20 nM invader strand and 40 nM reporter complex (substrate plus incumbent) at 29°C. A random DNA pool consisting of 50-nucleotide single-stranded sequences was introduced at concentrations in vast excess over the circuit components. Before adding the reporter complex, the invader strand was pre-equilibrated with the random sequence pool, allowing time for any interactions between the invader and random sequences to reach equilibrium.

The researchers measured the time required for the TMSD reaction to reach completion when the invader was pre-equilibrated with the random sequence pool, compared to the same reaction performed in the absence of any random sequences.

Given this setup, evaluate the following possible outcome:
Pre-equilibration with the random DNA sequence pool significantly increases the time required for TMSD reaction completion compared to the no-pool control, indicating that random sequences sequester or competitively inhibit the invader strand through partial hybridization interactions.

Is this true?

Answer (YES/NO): YES